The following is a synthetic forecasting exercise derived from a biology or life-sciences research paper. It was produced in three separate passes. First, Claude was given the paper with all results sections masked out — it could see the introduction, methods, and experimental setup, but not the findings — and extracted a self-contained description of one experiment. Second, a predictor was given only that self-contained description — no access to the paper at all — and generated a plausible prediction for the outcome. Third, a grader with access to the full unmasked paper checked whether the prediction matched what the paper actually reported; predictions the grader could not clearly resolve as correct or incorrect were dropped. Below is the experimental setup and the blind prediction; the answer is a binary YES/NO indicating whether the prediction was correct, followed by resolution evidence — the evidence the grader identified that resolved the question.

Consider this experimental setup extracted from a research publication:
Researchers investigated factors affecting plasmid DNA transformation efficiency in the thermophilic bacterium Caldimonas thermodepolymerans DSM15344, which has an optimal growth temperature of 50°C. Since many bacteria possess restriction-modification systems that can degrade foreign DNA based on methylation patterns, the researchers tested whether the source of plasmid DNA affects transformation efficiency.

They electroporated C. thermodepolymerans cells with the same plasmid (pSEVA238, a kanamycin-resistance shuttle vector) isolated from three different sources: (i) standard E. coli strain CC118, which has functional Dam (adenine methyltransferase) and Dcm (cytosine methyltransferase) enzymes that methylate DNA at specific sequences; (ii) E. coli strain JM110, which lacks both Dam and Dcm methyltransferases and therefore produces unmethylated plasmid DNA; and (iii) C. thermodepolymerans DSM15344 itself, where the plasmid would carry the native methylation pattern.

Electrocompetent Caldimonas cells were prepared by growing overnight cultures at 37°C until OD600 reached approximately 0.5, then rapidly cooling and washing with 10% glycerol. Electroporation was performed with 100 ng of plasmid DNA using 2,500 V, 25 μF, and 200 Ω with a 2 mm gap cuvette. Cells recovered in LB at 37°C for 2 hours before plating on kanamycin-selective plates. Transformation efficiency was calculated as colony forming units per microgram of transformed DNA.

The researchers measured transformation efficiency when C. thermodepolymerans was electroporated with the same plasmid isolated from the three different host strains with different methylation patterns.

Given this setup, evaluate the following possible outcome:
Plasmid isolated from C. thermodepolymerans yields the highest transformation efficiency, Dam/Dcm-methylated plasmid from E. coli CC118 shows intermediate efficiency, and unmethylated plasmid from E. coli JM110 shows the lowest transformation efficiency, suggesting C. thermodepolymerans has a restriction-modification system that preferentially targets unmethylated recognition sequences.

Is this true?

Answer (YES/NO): NO